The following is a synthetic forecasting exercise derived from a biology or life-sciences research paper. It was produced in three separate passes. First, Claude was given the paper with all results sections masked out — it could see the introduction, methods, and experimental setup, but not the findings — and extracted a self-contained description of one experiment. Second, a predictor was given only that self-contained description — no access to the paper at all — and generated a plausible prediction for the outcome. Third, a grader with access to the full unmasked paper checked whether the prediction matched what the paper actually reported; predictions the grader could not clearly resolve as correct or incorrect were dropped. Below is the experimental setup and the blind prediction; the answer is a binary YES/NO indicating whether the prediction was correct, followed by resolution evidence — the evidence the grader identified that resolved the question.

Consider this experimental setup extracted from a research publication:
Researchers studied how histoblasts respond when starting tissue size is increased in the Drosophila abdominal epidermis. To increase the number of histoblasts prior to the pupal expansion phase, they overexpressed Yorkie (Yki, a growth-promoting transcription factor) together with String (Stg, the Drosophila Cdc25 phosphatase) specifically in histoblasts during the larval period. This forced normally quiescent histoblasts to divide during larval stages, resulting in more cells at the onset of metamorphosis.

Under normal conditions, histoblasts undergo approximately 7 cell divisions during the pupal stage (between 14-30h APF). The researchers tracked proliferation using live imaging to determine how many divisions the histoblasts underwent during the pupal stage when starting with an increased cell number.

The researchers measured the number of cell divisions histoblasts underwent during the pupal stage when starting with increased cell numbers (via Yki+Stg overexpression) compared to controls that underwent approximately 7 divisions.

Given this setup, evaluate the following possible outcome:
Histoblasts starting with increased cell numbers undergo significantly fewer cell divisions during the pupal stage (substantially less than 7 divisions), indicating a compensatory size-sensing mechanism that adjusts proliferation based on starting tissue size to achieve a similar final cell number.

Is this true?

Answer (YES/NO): NO